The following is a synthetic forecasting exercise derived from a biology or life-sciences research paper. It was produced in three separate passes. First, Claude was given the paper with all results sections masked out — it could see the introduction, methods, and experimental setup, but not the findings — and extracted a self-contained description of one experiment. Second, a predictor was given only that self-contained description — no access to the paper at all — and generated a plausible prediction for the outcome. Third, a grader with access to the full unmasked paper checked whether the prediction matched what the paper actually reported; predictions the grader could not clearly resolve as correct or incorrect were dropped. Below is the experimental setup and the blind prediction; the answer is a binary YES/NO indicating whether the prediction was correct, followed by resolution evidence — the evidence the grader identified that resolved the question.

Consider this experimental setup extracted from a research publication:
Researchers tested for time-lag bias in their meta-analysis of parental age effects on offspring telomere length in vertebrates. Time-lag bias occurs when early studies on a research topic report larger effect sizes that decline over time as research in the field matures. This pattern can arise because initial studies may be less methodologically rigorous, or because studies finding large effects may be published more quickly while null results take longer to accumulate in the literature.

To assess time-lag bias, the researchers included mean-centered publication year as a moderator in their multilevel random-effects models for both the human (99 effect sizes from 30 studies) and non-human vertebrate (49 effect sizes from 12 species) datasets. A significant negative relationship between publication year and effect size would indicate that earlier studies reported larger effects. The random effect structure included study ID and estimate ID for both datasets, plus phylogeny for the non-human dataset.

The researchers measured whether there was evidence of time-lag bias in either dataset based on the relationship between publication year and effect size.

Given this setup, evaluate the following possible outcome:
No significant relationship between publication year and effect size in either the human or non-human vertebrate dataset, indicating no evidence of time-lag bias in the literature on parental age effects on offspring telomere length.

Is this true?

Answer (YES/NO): NO